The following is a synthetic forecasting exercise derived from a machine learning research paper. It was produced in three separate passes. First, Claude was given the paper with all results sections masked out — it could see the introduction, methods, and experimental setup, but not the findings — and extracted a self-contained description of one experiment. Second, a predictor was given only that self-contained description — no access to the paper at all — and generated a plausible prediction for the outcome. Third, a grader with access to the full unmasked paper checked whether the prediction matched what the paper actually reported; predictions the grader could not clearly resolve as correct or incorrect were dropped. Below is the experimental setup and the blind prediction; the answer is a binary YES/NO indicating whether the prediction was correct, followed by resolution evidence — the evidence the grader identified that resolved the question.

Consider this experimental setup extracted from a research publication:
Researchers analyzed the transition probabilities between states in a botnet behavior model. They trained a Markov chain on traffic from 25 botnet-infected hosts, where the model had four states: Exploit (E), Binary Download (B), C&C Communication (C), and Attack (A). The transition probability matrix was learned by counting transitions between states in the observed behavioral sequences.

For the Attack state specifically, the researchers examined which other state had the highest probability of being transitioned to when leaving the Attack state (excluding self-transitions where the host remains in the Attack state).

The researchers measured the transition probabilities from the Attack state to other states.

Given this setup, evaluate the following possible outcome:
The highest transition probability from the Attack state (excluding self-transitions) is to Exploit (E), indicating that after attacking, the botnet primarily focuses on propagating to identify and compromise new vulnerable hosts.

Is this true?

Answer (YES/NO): NO